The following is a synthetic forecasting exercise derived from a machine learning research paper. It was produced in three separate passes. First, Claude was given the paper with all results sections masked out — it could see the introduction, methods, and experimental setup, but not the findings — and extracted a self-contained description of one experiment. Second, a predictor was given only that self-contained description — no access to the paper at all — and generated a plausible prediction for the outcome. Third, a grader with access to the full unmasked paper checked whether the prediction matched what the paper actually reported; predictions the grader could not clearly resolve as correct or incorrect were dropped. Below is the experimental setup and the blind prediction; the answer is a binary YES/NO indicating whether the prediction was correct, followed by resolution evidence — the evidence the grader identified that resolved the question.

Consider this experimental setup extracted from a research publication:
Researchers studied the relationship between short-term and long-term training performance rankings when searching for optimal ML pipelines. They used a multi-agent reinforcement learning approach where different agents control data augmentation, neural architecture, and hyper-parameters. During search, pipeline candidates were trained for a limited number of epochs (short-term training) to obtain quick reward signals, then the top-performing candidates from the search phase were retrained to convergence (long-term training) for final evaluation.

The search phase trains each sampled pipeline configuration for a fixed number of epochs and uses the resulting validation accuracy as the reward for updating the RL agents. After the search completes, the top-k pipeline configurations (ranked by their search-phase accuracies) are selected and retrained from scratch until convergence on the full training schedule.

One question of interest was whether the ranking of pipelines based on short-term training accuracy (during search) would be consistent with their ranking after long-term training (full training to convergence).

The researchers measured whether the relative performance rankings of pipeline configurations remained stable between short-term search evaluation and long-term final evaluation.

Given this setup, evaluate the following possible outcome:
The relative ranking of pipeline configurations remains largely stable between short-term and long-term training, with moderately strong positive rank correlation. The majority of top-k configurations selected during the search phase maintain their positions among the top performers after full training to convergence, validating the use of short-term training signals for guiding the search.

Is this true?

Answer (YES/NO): NO